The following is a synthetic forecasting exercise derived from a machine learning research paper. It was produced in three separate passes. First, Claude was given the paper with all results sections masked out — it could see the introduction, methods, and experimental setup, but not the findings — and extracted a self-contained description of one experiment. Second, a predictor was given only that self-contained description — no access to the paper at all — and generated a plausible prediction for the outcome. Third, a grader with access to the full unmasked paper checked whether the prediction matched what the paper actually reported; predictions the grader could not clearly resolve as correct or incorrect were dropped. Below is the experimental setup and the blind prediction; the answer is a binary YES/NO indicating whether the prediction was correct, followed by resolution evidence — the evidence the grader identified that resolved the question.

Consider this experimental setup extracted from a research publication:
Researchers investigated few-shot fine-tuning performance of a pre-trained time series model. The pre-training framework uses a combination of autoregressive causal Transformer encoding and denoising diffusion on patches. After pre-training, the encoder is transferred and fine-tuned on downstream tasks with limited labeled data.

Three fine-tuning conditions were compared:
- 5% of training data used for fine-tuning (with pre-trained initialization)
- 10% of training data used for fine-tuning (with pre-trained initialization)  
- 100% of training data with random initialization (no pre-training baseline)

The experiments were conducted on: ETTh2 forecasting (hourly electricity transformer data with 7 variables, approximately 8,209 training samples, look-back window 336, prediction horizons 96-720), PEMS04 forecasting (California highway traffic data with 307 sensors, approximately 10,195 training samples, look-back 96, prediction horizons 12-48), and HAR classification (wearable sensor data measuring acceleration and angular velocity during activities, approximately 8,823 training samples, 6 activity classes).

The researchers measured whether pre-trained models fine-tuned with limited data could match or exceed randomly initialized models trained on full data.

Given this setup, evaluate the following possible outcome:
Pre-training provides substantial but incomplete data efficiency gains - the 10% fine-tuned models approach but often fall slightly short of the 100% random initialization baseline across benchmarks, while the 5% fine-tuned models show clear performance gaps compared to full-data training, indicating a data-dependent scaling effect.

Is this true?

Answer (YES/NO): NO